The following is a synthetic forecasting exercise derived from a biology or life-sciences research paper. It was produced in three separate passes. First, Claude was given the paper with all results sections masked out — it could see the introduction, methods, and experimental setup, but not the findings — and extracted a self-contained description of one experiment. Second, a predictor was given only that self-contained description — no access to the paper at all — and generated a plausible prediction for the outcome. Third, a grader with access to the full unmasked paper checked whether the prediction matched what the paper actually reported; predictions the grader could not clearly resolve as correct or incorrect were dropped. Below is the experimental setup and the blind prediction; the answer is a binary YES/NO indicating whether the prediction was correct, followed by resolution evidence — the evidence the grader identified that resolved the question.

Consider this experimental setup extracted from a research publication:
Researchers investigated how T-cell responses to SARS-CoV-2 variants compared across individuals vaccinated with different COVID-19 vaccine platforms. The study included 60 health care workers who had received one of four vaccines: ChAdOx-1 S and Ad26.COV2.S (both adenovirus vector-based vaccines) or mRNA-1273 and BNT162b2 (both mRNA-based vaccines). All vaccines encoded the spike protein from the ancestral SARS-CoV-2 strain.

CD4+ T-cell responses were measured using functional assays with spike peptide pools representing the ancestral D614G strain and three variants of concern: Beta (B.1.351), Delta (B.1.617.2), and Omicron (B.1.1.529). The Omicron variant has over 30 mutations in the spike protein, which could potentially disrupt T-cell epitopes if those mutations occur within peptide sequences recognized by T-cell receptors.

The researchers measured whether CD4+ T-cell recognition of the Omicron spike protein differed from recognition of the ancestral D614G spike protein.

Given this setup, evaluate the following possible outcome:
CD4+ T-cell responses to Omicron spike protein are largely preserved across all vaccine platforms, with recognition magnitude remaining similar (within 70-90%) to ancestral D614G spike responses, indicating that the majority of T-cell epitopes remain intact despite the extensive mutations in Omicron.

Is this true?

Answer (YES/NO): NO